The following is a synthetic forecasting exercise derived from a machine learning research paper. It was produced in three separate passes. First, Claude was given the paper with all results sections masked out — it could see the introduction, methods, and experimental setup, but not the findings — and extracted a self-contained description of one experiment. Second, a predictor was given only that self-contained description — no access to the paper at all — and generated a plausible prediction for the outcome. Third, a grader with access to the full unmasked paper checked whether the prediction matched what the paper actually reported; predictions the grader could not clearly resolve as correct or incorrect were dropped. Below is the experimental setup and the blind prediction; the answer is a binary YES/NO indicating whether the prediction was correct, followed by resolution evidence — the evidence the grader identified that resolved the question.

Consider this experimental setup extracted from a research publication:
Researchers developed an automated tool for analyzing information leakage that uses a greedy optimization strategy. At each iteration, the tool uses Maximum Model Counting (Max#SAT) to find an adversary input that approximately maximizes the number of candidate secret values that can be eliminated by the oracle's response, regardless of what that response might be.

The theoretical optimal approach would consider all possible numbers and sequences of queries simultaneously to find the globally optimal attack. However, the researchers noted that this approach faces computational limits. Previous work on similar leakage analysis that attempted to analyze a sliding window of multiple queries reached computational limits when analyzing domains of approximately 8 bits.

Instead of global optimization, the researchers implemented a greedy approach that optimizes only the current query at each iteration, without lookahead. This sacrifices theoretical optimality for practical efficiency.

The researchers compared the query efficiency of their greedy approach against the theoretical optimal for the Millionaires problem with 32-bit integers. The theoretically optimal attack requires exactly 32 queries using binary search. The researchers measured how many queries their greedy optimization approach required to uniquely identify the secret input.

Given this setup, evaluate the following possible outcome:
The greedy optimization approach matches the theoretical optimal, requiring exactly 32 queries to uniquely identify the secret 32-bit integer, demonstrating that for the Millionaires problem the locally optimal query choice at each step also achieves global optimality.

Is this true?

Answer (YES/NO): NO